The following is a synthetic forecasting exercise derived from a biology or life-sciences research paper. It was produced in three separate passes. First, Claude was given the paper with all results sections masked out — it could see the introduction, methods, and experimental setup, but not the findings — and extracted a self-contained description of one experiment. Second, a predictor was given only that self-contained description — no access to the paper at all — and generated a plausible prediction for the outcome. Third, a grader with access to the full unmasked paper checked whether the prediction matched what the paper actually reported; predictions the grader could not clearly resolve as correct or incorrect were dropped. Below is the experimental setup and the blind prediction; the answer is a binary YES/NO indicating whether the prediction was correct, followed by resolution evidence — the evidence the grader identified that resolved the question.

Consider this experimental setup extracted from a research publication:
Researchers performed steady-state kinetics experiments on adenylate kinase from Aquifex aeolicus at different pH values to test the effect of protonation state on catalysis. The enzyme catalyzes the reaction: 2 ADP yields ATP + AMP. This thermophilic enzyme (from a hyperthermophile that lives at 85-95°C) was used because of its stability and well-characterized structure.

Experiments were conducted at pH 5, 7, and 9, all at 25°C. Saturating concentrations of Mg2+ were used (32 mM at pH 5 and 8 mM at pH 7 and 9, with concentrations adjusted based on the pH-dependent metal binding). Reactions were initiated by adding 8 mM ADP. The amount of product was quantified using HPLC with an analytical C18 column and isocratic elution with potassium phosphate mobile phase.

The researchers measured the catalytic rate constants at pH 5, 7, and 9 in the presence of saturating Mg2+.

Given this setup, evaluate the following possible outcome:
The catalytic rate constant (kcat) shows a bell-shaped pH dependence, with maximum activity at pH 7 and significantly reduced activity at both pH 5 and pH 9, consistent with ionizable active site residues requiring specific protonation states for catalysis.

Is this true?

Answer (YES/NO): NO